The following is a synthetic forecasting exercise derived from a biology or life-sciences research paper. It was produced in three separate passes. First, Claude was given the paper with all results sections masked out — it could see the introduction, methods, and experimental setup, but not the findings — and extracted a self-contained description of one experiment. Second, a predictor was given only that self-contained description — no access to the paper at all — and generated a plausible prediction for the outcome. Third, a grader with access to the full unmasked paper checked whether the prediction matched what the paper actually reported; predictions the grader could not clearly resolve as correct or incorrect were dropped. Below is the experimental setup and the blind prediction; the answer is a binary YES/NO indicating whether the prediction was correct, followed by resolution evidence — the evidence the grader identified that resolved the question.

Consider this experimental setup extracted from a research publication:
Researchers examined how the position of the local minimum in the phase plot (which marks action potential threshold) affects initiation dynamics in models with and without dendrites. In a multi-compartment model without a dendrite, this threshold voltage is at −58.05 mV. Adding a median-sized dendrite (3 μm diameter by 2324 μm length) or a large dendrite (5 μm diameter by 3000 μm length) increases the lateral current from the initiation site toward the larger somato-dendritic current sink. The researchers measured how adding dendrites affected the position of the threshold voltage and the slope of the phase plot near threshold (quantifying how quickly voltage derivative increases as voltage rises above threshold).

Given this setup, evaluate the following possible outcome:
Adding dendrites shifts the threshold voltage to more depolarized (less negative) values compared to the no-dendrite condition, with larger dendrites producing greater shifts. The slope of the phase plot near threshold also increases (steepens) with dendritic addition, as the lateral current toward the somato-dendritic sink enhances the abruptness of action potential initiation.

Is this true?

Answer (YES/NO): NO